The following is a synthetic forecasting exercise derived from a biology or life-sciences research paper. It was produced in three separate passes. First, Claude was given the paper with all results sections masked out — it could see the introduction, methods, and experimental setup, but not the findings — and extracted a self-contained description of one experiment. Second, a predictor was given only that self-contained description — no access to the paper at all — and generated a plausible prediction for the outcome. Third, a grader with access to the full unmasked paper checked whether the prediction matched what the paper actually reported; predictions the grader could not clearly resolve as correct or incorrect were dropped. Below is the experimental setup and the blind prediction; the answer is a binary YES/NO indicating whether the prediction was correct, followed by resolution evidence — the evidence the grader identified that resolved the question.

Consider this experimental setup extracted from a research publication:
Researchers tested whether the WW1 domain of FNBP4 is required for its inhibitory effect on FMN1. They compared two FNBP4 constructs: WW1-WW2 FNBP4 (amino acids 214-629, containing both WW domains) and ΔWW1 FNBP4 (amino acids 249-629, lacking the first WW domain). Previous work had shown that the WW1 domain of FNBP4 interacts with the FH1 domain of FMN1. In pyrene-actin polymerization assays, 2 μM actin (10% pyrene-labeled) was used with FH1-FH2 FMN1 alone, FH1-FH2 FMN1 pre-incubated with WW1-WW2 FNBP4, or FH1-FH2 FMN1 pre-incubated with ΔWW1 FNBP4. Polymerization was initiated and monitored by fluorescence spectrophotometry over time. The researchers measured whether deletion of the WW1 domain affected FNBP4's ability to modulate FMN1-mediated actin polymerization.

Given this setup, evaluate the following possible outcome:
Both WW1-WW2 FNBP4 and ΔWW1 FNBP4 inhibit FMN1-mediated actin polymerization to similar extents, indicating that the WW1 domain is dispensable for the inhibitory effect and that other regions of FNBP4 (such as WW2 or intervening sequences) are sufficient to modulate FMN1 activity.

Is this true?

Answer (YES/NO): NO